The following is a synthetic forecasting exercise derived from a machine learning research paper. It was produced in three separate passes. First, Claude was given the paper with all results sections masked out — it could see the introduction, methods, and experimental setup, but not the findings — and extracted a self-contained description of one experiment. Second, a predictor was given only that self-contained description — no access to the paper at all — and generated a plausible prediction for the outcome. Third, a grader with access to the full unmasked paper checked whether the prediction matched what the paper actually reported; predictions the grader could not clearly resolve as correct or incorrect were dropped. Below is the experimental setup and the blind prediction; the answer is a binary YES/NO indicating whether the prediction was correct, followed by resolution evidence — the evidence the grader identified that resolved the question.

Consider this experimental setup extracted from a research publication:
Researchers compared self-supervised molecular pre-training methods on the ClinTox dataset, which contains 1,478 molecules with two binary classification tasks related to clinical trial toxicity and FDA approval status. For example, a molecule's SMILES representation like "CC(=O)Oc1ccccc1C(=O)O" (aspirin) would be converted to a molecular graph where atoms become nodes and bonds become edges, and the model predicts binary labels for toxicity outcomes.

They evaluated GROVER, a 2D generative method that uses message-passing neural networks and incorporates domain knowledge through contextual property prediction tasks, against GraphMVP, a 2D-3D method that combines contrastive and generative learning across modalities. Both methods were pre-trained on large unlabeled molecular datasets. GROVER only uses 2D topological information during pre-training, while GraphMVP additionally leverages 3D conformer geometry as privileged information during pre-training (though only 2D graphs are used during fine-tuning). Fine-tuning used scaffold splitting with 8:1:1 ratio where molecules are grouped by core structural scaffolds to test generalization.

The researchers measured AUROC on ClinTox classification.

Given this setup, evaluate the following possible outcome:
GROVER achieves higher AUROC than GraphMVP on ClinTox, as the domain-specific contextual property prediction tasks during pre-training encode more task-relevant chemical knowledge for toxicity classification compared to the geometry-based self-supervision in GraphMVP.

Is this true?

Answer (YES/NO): YES